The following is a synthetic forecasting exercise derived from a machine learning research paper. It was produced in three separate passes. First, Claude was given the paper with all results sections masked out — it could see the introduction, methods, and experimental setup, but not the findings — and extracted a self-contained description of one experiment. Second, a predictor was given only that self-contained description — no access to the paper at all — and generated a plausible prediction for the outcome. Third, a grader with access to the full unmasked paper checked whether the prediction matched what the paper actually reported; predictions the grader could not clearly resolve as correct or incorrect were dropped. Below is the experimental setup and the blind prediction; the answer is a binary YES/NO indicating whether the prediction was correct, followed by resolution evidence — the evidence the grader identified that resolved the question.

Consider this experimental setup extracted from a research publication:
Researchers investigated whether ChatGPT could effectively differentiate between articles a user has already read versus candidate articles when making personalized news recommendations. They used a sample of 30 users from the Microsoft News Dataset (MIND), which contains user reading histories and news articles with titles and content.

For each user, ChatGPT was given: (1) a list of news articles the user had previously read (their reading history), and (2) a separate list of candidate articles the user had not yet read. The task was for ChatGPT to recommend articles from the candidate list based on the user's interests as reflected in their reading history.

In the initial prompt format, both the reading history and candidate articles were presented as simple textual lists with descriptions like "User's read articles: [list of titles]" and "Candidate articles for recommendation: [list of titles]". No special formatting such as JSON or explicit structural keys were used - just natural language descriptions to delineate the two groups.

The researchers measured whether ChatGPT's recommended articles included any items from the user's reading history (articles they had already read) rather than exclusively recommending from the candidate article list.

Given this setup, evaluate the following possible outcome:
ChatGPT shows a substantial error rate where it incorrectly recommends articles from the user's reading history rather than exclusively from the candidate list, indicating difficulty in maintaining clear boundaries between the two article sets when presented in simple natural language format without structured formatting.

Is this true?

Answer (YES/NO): YES